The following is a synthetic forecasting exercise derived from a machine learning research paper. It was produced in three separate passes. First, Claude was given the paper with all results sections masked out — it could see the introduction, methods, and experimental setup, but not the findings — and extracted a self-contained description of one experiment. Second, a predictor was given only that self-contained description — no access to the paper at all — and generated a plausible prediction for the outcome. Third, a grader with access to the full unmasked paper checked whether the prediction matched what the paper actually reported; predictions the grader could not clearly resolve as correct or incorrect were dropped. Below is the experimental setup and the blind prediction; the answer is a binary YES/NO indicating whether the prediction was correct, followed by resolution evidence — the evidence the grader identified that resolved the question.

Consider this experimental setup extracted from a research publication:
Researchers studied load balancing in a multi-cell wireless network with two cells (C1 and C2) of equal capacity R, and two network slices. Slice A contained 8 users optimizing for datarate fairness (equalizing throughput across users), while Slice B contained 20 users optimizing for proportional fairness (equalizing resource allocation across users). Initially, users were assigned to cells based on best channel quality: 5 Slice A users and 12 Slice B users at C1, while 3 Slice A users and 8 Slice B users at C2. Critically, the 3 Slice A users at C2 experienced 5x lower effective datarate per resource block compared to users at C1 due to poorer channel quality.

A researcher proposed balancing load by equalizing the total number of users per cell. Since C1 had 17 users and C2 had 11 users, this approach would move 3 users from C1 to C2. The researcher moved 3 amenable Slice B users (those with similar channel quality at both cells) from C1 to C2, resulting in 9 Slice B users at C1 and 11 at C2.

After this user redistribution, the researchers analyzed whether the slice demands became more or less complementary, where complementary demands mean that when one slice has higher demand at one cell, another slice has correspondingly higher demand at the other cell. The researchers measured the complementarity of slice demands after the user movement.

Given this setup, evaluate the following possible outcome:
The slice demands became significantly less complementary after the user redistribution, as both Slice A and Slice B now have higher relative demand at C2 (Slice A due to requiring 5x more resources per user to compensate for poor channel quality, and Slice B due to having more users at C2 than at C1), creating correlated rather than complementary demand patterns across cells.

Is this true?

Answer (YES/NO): YES